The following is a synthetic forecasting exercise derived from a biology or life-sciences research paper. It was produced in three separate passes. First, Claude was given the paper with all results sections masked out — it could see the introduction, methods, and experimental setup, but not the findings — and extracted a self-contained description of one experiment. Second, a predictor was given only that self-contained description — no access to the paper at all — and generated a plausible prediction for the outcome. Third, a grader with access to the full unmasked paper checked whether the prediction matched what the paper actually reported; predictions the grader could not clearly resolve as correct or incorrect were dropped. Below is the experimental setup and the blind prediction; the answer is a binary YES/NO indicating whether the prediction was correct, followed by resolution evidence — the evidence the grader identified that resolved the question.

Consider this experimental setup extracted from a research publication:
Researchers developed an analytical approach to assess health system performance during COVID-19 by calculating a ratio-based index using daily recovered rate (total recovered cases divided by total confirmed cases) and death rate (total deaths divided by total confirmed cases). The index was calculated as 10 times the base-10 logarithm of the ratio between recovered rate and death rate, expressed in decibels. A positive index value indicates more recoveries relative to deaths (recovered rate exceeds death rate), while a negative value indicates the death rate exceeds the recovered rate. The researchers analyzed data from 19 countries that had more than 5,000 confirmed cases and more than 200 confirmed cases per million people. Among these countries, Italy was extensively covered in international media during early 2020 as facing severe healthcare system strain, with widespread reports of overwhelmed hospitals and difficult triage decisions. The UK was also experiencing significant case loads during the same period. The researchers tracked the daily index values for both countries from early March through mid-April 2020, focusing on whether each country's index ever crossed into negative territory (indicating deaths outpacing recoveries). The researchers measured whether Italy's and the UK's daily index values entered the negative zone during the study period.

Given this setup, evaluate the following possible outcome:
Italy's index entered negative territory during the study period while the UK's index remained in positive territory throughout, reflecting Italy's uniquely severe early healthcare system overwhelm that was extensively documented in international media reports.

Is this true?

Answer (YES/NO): NO